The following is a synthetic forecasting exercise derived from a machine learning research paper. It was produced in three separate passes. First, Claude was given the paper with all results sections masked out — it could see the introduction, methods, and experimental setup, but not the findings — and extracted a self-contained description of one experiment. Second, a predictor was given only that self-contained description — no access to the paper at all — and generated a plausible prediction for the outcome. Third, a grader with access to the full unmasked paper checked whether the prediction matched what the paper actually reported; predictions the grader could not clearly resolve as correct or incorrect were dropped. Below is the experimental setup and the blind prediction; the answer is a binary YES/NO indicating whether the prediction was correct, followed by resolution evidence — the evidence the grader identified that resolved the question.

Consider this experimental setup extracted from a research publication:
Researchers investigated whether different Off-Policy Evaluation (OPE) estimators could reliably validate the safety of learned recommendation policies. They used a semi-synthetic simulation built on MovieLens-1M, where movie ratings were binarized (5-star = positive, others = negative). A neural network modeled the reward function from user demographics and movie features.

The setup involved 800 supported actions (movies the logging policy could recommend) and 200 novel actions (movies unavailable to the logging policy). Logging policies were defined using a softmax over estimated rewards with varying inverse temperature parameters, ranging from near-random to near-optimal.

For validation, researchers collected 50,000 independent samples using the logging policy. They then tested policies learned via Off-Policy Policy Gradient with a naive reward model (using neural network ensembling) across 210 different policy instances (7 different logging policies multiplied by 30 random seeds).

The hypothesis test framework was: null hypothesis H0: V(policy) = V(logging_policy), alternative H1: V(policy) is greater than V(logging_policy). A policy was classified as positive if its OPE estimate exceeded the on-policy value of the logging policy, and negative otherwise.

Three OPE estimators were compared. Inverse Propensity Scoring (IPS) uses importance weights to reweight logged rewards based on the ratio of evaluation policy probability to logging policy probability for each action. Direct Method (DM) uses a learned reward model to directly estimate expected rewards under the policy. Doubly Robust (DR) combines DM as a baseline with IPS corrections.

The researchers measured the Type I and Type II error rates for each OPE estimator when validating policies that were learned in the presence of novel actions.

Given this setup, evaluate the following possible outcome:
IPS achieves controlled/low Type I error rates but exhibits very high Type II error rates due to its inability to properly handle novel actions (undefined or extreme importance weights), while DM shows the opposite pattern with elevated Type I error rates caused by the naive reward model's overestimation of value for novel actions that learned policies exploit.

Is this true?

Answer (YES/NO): NO